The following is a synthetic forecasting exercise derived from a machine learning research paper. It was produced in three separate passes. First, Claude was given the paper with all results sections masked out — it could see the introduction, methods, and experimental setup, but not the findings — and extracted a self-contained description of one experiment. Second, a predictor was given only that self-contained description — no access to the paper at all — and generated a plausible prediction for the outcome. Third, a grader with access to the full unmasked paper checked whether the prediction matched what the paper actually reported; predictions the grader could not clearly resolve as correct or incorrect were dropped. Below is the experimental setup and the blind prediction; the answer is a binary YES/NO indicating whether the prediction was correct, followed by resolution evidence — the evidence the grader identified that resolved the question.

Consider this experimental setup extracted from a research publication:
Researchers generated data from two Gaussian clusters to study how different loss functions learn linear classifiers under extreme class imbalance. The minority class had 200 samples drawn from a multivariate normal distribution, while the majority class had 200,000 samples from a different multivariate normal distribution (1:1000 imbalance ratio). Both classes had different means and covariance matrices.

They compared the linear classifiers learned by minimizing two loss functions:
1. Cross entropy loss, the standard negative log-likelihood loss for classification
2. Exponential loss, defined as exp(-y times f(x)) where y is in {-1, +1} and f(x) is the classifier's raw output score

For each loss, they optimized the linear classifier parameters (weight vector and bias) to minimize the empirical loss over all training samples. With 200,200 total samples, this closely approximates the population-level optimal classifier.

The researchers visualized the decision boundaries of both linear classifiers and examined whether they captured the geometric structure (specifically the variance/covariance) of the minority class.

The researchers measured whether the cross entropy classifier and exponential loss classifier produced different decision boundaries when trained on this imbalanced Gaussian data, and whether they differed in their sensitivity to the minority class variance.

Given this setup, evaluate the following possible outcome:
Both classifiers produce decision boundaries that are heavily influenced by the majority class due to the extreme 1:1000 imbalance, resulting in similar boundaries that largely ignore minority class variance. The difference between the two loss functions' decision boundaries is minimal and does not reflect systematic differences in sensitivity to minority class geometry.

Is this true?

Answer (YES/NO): NO